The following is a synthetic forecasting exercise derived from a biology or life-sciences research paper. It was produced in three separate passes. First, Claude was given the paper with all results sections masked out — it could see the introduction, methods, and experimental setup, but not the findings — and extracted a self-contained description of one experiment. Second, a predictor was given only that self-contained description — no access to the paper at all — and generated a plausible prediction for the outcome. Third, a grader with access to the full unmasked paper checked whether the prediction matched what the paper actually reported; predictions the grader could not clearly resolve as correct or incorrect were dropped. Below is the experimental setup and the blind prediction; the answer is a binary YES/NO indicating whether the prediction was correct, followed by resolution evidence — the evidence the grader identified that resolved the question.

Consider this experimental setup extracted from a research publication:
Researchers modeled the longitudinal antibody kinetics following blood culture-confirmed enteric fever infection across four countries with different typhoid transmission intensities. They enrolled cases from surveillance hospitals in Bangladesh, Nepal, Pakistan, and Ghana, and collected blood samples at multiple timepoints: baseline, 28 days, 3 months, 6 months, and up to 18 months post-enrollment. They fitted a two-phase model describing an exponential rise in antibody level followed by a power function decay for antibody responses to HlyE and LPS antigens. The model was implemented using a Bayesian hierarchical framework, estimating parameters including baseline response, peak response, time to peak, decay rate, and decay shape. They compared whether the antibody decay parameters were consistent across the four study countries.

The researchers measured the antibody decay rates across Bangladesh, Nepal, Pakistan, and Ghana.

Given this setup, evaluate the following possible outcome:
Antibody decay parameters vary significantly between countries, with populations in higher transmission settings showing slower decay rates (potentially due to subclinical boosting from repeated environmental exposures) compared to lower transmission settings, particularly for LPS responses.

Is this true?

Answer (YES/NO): NO